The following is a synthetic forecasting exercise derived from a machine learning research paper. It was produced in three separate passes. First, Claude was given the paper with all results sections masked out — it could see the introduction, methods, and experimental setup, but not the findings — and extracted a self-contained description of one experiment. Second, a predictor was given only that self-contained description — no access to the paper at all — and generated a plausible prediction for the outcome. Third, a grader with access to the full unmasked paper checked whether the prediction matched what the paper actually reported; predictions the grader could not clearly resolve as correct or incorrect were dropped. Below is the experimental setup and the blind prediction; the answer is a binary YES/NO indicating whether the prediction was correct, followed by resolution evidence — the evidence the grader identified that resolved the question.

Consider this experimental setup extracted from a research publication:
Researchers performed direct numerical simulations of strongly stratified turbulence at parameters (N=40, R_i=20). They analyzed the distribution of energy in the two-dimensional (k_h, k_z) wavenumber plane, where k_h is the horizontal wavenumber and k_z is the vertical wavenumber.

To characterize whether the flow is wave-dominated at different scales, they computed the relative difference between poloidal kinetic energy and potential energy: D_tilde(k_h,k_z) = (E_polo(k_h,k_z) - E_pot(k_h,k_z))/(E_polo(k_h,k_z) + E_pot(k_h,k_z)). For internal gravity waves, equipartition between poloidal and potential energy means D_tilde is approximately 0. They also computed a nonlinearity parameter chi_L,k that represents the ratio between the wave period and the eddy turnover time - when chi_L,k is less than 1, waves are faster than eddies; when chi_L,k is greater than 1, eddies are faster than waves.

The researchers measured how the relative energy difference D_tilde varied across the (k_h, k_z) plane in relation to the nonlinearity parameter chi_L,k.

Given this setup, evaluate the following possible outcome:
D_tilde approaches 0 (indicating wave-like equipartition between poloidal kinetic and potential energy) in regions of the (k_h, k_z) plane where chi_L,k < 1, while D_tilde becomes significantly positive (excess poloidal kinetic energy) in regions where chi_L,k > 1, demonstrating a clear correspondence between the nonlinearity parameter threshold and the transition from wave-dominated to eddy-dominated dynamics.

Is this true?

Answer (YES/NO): NO